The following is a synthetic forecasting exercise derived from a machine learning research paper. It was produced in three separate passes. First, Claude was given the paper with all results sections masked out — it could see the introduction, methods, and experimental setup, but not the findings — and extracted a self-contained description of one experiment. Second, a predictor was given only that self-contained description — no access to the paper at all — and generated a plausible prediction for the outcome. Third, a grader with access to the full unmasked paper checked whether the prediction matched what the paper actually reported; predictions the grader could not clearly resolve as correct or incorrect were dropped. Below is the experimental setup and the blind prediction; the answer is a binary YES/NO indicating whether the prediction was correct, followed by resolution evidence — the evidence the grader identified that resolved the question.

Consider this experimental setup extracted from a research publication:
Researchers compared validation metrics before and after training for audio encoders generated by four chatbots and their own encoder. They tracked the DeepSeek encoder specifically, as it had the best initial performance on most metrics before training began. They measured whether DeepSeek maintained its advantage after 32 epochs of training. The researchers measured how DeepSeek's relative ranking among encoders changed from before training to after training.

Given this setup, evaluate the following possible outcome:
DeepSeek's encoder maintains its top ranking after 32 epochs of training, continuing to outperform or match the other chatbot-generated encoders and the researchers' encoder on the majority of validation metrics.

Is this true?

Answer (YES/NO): NO